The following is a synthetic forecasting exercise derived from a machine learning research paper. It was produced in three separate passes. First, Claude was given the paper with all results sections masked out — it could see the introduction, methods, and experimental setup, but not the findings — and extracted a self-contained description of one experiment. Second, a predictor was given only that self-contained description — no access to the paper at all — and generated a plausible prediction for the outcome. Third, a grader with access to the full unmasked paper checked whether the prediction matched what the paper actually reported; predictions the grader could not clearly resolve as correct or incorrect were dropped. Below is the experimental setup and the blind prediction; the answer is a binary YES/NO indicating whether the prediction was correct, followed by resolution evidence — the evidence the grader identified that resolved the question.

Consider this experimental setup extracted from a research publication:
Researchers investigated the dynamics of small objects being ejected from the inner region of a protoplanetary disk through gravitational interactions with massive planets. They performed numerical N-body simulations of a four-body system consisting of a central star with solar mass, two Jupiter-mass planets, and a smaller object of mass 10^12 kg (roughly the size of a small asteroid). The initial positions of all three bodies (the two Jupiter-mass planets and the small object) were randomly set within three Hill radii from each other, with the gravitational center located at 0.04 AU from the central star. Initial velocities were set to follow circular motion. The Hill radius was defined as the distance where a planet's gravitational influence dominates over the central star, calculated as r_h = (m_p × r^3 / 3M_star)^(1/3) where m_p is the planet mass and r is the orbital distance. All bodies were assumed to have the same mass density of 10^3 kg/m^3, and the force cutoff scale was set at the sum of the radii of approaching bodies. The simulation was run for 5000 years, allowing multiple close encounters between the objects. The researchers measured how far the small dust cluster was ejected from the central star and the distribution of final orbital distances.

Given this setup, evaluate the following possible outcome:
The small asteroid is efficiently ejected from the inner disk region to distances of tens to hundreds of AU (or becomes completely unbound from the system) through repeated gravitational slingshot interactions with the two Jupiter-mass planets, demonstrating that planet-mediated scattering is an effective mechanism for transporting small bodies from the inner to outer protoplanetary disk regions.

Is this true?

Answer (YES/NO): YES